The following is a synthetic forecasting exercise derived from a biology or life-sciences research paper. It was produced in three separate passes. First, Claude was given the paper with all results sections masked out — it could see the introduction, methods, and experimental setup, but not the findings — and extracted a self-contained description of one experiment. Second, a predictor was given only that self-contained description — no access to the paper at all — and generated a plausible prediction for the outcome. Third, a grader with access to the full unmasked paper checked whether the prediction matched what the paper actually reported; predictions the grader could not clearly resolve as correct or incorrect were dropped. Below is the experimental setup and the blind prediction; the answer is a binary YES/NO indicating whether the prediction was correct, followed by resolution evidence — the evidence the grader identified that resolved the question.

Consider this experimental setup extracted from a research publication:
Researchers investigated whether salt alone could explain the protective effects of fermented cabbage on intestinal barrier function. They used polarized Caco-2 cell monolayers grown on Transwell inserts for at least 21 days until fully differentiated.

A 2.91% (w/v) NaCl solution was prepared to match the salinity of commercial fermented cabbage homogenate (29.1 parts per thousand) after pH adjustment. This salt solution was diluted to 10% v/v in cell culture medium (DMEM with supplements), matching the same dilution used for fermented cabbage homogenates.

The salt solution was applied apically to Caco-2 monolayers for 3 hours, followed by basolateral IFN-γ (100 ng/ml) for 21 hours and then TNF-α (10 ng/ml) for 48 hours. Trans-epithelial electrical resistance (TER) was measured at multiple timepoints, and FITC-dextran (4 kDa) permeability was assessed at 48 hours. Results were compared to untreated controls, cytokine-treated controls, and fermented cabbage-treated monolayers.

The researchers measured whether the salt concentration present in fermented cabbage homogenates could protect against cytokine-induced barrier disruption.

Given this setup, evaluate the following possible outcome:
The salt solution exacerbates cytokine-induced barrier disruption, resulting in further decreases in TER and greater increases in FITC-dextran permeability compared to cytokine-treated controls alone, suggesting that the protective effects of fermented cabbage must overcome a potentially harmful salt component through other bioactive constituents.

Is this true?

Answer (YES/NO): NO